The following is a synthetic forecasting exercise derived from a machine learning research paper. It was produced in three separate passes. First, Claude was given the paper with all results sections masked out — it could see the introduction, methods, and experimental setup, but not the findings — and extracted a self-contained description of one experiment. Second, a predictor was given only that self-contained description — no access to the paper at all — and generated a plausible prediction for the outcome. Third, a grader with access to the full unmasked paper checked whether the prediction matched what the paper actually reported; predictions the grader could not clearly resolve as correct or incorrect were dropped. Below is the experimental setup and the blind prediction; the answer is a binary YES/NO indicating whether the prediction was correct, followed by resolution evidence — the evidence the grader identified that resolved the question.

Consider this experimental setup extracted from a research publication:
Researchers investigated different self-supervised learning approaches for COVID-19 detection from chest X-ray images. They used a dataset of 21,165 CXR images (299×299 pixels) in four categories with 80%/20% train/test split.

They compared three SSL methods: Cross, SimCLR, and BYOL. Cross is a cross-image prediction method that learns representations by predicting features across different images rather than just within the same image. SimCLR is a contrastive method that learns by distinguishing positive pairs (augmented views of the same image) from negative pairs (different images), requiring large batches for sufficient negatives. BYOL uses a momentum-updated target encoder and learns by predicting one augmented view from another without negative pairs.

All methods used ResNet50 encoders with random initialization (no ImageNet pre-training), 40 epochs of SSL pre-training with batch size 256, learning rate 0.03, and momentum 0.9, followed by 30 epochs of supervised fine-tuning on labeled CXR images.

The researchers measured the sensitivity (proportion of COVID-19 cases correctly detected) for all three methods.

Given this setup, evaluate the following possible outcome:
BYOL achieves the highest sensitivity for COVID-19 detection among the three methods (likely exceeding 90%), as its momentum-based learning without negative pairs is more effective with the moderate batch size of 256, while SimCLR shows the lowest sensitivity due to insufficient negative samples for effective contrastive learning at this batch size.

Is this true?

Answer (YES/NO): NO